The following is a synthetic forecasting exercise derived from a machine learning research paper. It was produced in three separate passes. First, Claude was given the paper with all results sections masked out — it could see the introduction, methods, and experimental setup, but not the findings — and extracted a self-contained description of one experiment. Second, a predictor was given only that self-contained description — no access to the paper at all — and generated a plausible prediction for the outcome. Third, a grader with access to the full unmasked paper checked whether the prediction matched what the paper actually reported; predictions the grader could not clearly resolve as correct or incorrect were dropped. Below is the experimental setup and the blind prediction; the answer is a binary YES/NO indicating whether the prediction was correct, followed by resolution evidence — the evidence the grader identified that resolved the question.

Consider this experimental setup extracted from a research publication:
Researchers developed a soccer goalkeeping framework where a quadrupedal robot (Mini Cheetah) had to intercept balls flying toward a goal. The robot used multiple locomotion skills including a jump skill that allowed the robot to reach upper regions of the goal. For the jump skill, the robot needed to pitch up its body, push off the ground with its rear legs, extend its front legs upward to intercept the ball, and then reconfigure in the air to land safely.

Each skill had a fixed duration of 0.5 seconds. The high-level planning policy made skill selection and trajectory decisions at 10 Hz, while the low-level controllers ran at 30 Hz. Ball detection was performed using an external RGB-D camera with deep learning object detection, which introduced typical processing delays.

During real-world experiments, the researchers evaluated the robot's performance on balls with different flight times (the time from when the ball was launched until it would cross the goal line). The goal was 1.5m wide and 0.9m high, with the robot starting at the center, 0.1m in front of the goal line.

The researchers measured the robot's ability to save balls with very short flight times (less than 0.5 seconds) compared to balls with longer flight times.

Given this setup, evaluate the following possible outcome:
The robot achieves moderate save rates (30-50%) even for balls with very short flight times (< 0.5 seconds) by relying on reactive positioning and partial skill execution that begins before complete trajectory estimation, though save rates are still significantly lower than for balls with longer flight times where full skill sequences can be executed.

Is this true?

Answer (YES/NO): NO